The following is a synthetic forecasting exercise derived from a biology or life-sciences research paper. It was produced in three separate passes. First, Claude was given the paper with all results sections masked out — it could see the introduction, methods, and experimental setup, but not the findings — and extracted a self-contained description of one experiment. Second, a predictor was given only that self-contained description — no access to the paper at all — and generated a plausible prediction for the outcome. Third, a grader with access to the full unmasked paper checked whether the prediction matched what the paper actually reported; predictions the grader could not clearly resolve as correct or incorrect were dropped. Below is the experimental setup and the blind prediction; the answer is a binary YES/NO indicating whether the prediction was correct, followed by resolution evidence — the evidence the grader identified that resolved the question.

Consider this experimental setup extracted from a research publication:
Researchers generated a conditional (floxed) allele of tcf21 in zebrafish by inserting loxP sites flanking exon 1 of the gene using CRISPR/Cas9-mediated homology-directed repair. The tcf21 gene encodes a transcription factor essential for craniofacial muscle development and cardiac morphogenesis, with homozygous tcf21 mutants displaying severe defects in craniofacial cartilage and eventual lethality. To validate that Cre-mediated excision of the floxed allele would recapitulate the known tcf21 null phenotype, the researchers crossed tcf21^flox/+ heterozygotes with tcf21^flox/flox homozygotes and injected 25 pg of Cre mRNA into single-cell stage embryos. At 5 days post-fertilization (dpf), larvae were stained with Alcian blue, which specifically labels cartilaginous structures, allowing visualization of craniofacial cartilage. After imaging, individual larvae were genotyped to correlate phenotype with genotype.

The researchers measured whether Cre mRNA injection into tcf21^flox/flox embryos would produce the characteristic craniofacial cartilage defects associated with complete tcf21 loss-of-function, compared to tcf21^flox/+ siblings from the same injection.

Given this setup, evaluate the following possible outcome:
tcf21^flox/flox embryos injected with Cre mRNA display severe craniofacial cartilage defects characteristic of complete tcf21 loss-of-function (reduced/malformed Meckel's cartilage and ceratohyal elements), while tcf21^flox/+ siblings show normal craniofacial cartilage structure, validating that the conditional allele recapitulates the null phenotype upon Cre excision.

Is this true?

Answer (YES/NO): YES